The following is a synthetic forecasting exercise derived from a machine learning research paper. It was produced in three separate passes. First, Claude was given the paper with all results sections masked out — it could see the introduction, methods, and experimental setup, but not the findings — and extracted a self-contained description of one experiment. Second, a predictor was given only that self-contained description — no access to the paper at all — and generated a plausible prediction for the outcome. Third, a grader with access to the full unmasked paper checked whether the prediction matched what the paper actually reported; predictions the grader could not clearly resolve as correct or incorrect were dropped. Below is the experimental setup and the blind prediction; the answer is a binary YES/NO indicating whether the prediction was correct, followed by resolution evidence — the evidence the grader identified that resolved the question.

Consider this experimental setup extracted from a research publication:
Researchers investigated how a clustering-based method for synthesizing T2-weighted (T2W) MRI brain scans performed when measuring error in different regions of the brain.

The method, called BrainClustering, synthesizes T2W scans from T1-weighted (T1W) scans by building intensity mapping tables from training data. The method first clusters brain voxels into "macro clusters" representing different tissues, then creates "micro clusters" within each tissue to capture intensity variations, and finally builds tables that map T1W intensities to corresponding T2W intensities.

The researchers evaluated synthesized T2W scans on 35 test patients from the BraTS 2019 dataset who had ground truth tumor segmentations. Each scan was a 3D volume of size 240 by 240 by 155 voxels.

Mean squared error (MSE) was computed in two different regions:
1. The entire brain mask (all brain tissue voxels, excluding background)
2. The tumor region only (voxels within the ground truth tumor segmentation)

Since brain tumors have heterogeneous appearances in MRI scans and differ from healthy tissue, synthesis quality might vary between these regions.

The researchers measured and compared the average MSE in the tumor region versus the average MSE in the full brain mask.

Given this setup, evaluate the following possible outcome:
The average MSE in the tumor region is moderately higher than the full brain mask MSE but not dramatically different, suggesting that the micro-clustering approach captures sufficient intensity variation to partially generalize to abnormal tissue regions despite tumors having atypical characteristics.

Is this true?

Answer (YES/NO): NO